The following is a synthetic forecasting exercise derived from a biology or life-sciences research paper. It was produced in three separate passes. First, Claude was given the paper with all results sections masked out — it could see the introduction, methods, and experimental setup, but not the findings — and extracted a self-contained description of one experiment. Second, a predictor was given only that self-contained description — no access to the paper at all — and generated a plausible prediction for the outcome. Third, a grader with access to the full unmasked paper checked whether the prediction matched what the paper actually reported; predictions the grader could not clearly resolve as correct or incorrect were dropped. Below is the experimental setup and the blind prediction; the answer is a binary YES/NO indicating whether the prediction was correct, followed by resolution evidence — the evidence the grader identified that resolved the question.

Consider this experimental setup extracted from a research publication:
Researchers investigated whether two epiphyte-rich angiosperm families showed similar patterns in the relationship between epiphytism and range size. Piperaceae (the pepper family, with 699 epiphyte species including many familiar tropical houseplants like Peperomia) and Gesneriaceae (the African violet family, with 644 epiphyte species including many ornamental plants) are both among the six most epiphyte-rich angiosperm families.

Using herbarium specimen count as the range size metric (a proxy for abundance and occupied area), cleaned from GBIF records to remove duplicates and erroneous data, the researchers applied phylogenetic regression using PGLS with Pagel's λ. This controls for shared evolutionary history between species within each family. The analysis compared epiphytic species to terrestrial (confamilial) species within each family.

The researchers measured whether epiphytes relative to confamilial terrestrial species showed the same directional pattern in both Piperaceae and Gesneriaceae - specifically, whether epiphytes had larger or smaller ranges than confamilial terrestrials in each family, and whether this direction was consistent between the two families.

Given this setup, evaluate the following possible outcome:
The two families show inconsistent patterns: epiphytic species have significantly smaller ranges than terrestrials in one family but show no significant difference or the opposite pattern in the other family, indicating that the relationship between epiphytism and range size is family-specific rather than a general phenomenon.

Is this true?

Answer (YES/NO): NO